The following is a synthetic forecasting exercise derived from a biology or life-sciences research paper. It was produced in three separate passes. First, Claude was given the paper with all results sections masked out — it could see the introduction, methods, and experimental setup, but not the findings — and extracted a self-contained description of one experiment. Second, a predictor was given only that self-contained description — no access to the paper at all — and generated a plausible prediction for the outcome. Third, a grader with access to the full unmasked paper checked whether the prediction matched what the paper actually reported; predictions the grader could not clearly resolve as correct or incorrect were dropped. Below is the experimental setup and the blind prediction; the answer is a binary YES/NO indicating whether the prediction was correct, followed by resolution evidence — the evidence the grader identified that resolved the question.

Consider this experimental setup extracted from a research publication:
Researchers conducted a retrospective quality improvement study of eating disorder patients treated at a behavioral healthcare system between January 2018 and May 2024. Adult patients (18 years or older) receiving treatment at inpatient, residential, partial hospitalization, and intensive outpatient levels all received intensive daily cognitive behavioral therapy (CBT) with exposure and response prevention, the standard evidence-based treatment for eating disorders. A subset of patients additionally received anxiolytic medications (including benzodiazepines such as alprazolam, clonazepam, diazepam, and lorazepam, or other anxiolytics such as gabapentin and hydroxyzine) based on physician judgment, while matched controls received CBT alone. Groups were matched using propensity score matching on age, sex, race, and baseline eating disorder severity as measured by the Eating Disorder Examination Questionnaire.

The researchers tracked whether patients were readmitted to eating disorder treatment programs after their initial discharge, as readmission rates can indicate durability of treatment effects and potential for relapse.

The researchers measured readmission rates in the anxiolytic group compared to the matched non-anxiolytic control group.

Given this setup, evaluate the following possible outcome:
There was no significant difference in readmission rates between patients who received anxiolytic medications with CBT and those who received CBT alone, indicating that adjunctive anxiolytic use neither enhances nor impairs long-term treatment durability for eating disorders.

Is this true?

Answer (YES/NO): YES